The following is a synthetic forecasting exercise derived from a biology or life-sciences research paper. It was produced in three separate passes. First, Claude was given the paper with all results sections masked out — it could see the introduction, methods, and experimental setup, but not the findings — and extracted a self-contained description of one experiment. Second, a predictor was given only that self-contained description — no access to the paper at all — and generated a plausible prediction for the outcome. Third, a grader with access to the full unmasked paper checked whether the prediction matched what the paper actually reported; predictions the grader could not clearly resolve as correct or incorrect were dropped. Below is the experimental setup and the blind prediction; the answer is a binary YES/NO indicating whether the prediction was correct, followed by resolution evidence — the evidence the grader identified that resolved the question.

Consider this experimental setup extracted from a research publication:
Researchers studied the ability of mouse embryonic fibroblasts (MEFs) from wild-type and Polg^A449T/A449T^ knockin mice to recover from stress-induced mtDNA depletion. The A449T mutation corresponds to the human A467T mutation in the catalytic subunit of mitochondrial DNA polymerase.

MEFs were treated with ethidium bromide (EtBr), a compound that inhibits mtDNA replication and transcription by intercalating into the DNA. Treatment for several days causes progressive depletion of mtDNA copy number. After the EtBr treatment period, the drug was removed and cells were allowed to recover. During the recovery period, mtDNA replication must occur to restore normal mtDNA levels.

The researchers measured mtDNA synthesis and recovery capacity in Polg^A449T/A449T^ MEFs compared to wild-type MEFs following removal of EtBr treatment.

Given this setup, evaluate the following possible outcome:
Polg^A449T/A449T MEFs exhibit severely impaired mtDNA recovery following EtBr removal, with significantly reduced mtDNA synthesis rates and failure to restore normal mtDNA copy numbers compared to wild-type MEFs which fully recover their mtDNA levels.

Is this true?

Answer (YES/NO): YES